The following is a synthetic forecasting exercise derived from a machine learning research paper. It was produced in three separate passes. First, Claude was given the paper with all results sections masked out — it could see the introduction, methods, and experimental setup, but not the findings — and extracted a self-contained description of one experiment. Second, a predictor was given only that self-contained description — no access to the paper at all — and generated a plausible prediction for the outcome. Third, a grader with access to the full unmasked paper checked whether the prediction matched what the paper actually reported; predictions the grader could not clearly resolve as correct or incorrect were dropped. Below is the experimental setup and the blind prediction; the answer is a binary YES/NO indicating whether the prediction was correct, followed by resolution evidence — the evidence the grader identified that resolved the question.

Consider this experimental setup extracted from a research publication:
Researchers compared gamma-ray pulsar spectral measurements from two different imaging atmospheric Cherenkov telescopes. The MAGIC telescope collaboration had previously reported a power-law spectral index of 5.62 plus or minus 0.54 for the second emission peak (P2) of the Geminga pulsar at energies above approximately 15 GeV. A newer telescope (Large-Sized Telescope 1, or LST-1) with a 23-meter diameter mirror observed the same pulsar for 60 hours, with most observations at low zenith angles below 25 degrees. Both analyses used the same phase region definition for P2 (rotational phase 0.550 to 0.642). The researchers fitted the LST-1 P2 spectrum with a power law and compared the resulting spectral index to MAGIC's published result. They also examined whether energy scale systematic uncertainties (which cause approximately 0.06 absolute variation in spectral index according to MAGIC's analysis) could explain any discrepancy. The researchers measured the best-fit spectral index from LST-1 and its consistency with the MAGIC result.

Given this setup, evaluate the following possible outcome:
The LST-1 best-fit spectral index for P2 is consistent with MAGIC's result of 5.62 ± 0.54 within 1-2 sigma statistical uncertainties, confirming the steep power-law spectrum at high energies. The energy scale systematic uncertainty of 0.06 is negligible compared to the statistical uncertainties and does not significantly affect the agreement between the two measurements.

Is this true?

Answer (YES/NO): NO